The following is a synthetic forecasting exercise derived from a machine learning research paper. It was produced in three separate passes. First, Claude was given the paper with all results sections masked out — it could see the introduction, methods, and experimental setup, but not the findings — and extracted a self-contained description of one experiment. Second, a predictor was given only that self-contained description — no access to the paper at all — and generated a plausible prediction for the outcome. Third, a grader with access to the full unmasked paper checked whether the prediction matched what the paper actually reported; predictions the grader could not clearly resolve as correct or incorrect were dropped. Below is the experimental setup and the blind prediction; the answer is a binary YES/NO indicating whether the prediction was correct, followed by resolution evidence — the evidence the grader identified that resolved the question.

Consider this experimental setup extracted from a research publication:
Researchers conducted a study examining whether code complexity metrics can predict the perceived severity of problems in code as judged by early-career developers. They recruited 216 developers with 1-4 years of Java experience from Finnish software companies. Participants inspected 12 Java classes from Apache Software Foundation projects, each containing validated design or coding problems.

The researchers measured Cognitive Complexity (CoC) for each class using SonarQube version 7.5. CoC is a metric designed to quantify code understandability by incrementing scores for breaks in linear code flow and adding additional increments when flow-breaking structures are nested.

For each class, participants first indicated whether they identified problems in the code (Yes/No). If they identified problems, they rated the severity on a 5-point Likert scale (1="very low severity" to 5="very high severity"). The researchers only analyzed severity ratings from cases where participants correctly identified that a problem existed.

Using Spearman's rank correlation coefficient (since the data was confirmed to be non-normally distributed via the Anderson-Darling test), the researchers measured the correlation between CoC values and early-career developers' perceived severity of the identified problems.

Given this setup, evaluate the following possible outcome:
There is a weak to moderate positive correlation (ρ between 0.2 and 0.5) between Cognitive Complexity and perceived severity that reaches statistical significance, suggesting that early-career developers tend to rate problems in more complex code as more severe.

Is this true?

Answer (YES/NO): NO